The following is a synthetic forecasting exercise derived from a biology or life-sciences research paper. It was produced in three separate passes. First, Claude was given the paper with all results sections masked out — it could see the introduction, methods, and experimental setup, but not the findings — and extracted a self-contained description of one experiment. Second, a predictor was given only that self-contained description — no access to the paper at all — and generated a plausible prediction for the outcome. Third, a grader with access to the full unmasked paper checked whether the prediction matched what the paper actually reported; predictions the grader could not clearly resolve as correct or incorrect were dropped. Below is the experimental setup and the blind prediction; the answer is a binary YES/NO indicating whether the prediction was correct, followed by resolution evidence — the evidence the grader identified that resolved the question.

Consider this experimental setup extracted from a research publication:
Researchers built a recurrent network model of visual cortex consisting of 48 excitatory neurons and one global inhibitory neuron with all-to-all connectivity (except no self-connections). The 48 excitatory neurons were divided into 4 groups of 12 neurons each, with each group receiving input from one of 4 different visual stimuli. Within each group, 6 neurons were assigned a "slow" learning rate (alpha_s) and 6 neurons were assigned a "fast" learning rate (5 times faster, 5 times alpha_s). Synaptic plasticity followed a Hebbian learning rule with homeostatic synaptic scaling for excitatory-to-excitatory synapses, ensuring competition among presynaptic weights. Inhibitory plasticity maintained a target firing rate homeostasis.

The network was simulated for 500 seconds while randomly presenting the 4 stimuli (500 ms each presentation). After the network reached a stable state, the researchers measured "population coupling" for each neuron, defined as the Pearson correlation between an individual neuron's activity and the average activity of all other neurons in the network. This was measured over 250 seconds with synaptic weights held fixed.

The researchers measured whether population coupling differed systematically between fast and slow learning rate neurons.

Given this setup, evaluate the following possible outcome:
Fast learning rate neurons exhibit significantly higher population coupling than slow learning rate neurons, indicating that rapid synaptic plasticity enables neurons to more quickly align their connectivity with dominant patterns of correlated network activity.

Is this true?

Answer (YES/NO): YES